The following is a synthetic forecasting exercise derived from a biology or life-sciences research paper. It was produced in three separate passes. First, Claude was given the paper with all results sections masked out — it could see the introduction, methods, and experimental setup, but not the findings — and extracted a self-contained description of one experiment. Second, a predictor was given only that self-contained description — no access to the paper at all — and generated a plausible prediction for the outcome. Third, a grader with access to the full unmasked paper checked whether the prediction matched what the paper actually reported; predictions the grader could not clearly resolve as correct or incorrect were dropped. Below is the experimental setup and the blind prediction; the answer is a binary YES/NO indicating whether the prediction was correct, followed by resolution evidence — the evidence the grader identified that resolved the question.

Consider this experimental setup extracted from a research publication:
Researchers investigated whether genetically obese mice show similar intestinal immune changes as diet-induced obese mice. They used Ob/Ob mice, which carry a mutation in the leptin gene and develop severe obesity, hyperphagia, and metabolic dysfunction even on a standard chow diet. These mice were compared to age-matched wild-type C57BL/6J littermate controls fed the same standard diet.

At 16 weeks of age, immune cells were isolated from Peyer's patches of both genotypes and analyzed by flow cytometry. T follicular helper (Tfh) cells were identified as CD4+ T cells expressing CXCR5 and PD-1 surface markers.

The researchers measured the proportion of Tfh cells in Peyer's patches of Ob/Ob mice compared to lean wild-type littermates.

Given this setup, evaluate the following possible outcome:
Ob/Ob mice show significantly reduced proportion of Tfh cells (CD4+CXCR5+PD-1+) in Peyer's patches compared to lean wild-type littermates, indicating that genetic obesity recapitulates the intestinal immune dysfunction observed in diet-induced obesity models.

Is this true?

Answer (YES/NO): NO